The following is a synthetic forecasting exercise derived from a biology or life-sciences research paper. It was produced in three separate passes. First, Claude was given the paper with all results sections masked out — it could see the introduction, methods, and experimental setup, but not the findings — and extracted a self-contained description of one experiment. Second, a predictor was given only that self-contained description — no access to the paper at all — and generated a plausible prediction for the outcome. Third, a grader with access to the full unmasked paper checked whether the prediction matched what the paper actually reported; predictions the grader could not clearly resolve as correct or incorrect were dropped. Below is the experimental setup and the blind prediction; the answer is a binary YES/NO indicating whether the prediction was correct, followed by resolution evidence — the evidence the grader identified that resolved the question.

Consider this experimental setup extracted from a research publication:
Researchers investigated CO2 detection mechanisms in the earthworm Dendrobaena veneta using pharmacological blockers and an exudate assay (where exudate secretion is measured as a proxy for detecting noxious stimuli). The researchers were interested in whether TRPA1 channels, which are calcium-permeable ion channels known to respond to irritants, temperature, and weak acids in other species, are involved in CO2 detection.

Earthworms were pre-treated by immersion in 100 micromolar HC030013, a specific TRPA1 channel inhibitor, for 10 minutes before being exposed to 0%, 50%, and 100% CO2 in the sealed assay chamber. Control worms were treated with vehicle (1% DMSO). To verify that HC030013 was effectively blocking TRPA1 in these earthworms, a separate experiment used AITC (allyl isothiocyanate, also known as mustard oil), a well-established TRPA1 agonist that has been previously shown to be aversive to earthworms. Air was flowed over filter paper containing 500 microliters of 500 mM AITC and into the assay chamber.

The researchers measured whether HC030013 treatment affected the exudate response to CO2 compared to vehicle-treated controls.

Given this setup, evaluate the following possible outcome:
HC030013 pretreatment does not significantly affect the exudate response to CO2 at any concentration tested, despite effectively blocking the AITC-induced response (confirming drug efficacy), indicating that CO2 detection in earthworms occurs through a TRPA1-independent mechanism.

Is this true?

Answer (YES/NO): YES